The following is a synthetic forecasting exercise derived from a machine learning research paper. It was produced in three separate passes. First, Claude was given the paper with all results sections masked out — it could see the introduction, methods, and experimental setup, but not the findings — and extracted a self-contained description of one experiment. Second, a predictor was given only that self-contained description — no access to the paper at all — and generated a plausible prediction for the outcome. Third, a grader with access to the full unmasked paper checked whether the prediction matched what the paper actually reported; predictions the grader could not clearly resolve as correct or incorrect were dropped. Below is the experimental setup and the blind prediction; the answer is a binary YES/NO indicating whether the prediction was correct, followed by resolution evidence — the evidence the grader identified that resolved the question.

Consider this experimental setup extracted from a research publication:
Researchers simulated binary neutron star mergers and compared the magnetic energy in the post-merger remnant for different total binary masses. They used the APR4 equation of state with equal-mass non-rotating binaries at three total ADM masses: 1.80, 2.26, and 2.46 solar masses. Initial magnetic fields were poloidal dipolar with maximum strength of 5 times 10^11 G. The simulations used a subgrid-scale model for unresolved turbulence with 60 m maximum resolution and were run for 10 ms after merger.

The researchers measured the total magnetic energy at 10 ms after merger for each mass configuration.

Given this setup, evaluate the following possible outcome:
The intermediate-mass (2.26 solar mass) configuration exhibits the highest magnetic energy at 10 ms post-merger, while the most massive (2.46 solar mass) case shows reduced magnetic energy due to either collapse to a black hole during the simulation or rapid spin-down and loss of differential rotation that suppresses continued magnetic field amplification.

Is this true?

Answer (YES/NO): NO